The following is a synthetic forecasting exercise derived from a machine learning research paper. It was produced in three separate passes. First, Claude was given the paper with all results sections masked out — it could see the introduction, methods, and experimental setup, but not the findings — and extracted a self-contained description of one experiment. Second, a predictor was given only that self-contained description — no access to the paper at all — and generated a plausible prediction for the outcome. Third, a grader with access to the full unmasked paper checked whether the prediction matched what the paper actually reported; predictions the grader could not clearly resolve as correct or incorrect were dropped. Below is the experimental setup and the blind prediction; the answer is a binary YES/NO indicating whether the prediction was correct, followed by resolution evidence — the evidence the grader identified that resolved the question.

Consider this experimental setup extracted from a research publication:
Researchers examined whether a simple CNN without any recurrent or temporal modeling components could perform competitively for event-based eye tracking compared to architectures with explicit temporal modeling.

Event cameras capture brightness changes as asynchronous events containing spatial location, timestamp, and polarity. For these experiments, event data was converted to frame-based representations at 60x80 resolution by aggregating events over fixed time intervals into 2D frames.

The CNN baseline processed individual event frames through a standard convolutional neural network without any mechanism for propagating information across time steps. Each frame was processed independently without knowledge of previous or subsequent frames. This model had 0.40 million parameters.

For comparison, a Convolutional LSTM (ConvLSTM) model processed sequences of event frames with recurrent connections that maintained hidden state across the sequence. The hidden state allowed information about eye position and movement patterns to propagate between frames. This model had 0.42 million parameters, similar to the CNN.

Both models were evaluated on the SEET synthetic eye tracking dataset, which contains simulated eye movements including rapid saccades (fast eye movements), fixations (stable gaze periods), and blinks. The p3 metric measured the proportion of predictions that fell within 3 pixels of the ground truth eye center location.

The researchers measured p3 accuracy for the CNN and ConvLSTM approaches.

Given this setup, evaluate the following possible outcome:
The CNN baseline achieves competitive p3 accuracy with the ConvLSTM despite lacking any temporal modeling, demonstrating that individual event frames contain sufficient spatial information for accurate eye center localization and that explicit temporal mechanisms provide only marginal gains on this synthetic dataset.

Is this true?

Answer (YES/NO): NO